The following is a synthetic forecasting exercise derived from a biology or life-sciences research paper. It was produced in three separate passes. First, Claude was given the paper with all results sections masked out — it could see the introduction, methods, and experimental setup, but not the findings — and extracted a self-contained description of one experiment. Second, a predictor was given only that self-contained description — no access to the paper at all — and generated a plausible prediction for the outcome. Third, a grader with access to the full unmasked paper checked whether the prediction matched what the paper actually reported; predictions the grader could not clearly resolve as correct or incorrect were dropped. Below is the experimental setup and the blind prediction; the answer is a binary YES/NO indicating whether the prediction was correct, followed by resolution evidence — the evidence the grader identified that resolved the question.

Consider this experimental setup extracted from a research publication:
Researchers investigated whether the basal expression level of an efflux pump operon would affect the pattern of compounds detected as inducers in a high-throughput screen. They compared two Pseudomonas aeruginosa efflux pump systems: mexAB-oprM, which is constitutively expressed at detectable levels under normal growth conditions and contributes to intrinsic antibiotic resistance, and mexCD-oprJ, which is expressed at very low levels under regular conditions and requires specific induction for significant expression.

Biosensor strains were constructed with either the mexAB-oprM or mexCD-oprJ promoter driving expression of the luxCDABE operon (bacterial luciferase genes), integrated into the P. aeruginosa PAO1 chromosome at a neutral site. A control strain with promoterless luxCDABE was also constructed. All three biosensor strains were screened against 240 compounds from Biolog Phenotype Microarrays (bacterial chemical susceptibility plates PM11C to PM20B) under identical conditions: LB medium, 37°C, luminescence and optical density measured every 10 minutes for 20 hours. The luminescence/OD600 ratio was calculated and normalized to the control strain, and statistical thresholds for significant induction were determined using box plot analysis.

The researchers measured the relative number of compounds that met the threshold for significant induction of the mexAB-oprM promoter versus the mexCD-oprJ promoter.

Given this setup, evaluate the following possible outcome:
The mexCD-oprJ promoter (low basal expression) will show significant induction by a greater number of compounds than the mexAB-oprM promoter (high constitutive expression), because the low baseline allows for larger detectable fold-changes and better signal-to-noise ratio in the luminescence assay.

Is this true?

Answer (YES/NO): YES